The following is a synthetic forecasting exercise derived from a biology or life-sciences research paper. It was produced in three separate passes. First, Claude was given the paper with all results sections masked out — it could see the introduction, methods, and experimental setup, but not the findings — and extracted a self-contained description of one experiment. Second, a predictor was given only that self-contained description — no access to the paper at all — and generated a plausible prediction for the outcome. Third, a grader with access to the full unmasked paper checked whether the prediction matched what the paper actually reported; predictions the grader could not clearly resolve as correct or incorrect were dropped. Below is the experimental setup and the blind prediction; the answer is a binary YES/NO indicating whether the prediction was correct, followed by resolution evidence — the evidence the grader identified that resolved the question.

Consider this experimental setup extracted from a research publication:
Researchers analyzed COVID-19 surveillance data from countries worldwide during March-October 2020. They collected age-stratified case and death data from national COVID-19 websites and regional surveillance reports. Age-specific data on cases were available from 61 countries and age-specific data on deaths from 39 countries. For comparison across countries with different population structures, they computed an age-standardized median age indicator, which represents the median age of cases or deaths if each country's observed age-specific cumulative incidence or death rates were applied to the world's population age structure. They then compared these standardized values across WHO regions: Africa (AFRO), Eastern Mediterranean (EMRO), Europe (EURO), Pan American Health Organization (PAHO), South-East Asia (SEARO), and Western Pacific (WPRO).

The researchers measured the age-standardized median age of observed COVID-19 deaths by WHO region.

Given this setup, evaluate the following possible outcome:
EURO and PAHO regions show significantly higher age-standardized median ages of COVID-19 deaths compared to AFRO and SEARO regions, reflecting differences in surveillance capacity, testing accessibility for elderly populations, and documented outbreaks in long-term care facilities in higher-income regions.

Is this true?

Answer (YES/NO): YES